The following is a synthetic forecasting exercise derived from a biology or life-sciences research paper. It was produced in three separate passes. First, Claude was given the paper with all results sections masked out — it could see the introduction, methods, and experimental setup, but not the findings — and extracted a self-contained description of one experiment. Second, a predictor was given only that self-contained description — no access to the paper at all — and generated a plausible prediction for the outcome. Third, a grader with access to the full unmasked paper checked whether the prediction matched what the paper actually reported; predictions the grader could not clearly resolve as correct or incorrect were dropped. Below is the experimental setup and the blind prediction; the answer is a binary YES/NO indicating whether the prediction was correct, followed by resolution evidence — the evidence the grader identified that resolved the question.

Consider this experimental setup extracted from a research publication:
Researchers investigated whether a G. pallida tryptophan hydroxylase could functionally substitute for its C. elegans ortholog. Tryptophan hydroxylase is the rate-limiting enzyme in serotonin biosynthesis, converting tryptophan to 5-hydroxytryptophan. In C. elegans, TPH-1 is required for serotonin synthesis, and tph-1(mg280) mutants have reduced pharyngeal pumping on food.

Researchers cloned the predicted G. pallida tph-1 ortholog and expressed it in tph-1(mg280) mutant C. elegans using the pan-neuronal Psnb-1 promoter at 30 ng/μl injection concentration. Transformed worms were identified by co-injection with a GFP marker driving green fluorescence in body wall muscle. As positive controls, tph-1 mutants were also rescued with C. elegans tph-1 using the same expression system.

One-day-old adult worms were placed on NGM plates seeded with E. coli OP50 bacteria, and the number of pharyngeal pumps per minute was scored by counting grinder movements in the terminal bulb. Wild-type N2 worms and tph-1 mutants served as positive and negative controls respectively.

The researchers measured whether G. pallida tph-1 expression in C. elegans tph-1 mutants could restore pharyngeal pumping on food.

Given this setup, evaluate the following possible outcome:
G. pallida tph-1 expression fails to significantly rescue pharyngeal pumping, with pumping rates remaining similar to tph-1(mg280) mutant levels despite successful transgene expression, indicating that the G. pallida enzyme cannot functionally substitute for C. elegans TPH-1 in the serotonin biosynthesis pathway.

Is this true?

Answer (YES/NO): NO